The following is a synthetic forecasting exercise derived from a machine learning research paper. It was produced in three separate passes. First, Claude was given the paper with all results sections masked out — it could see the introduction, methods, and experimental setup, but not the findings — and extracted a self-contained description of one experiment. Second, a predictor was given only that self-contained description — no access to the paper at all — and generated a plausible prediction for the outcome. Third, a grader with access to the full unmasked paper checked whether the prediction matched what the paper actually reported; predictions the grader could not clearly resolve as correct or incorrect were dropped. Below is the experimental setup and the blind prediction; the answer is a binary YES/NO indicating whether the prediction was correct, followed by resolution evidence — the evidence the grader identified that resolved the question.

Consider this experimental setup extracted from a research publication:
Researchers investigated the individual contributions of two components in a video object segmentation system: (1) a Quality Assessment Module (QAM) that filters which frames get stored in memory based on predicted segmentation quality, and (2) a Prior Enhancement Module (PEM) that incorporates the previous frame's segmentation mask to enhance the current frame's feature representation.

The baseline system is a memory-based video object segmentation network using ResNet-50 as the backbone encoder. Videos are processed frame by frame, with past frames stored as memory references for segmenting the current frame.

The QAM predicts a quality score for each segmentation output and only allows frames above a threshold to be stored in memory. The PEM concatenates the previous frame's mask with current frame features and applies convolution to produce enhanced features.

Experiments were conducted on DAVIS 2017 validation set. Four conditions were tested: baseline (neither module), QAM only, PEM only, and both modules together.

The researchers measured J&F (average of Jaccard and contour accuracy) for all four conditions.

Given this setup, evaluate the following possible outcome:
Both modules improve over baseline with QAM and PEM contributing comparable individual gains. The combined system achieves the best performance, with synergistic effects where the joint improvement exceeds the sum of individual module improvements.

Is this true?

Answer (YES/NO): NO